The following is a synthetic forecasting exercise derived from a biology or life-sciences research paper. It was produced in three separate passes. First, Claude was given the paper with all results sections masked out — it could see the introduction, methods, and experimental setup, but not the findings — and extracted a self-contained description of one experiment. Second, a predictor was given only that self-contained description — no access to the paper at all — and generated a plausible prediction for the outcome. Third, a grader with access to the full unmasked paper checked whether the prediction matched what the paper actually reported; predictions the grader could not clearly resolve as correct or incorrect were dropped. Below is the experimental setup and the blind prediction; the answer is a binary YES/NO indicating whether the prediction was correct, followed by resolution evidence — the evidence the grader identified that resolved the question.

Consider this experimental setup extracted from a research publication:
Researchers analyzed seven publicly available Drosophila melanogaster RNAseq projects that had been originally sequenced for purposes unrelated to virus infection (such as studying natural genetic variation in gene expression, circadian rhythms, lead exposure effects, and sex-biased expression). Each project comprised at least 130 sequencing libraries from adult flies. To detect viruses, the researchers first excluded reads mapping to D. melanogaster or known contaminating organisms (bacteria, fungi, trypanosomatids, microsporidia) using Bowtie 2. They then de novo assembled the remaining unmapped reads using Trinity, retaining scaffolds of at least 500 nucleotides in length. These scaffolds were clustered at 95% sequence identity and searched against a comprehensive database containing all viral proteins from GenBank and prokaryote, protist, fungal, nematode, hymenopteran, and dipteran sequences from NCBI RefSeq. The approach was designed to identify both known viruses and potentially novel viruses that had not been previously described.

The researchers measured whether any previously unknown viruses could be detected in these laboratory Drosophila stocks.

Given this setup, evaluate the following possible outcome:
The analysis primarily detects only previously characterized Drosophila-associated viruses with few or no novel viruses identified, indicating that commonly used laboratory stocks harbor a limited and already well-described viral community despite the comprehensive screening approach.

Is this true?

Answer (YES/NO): YES